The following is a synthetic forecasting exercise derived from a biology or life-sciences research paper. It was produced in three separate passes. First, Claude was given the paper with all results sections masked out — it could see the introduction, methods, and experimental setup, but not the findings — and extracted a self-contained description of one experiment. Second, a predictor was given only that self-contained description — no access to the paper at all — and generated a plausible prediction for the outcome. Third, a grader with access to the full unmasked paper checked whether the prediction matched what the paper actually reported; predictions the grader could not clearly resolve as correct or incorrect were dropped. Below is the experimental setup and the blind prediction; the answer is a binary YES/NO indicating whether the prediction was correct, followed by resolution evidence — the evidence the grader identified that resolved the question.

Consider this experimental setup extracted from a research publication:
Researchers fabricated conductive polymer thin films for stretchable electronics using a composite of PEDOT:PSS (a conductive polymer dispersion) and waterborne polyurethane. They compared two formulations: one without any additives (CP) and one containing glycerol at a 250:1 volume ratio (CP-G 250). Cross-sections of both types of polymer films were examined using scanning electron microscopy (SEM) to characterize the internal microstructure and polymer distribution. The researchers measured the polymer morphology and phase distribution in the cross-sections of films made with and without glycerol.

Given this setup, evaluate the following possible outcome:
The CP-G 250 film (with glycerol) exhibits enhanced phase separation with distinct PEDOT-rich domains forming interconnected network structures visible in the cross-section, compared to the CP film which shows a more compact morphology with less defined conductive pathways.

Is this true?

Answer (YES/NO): NO